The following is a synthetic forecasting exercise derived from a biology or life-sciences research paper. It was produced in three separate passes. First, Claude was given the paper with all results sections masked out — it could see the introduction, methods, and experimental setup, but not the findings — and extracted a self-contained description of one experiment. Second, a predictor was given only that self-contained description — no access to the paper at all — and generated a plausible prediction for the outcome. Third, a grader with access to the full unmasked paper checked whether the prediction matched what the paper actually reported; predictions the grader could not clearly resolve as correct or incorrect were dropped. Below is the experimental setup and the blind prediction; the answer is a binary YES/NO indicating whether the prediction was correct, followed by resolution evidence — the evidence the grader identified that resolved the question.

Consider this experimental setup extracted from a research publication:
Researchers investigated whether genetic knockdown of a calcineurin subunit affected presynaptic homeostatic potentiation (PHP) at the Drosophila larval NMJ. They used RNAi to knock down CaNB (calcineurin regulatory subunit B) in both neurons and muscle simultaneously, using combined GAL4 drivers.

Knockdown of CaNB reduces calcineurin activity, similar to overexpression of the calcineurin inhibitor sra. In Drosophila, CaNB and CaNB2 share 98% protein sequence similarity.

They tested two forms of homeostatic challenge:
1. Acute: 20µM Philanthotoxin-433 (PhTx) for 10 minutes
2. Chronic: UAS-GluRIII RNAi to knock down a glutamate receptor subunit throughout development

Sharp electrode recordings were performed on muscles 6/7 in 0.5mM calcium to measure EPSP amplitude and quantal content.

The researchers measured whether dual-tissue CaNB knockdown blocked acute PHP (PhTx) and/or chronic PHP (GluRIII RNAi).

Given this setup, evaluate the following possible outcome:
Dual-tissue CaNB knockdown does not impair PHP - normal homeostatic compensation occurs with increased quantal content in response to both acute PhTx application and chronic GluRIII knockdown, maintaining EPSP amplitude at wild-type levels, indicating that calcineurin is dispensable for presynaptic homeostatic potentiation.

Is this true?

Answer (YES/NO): NO